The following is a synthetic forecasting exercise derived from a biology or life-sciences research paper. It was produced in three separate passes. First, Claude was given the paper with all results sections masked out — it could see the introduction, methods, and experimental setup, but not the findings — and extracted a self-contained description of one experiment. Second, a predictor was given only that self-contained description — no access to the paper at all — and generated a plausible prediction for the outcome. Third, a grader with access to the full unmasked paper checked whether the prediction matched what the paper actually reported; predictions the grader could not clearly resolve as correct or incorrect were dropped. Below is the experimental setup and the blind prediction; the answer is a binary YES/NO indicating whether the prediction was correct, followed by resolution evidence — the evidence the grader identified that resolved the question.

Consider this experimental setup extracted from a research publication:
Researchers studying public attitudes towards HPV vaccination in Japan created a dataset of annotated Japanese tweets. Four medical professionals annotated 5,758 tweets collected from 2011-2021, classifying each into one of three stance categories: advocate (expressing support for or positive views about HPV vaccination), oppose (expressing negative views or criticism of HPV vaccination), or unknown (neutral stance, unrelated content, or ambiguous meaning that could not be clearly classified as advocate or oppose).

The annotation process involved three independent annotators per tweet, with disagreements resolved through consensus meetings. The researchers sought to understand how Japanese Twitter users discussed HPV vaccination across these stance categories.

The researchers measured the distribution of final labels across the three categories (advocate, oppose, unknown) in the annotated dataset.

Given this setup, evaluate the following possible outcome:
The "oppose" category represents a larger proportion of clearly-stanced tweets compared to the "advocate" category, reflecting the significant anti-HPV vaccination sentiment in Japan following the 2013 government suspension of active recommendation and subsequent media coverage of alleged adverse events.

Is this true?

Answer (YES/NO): NO